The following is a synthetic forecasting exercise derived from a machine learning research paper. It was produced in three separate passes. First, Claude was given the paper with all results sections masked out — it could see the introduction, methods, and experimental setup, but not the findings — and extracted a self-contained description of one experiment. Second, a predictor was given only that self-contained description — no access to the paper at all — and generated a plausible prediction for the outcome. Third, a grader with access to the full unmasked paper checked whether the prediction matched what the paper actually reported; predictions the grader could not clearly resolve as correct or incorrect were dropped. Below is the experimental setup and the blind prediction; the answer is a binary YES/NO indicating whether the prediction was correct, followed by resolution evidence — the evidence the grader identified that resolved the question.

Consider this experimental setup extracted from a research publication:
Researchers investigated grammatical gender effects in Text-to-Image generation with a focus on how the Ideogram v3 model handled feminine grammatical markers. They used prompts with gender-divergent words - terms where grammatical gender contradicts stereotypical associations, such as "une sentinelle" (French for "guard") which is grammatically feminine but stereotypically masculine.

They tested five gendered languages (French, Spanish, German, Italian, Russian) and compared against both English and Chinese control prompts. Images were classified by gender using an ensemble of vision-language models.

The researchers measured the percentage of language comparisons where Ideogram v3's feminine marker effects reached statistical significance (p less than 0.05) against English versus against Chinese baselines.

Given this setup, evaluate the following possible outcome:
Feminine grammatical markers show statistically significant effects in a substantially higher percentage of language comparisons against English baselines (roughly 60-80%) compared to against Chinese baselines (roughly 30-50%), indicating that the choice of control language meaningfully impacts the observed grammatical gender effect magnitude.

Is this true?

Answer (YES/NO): NO